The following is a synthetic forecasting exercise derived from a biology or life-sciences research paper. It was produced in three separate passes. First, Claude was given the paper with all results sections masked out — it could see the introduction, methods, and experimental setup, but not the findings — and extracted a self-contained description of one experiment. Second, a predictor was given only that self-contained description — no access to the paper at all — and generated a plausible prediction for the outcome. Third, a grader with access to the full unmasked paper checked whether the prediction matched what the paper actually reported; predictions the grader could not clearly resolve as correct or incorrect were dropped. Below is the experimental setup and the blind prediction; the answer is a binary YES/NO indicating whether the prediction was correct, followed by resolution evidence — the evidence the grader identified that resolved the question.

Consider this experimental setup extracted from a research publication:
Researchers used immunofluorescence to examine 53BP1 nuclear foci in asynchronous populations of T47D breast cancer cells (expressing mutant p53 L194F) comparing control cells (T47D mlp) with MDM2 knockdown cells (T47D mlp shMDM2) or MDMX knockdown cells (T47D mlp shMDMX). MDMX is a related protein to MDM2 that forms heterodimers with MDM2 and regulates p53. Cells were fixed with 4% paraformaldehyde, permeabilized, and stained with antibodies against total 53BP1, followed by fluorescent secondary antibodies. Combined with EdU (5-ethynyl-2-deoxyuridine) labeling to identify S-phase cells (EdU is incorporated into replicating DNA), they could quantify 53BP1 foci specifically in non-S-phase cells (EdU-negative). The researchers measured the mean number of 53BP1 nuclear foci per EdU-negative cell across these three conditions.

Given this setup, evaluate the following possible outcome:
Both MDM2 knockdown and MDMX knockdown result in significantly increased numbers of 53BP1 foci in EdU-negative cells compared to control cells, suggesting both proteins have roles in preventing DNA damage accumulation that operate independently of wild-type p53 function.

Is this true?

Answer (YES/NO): NO